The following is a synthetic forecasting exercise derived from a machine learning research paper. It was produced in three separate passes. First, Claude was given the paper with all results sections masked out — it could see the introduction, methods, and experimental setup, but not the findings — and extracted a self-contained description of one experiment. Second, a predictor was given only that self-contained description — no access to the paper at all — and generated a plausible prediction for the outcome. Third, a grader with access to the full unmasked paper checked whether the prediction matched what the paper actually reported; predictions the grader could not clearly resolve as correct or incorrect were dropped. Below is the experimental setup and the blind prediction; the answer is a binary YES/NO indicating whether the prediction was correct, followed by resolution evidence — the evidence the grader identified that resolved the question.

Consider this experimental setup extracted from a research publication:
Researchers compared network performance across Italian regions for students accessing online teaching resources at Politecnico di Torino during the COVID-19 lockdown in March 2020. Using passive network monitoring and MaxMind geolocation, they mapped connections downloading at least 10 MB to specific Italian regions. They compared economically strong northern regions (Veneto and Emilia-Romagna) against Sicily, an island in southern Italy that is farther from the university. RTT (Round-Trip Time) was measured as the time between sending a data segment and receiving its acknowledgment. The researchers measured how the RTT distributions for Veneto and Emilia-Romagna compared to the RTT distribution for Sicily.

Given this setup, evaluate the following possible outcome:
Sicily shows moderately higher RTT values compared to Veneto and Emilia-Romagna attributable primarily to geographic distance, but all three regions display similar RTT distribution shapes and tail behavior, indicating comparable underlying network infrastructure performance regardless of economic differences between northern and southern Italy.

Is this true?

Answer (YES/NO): NO